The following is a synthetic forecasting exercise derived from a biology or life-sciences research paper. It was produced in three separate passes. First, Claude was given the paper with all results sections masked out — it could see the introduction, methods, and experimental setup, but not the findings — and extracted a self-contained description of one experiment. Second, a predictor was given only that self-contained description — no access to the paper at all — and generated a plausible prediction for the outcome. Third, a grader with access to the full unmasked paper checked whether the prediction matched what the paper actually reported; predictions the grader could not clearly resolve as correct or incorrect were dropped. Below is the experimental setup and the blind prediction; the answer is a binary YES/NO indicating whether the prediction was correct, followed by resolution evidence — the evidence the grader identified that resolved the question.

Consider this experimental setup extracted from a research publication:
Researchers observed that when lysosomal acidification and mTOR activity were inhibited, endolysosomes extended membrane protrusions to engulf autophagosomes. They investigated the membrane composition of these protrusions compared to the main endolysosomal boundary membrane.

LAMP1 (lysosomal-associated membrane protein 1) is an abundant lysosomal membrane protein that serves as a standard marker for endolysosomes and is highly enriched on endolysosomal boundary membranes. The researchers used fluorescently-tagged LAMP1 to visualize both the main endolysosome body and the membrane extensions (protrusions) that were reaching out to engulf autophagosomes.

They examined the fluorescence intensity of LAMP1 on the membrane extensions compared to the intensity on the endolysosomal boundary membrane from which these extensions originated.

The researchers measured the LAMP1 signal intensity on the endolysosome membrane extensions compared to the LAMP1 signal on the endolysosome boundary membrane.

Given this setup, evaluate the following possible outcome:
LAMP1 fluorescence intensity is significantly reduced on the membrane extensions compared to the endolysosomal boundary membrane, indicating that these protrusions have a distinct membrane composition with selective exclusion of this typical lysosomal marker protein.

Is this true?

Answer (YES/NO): YES